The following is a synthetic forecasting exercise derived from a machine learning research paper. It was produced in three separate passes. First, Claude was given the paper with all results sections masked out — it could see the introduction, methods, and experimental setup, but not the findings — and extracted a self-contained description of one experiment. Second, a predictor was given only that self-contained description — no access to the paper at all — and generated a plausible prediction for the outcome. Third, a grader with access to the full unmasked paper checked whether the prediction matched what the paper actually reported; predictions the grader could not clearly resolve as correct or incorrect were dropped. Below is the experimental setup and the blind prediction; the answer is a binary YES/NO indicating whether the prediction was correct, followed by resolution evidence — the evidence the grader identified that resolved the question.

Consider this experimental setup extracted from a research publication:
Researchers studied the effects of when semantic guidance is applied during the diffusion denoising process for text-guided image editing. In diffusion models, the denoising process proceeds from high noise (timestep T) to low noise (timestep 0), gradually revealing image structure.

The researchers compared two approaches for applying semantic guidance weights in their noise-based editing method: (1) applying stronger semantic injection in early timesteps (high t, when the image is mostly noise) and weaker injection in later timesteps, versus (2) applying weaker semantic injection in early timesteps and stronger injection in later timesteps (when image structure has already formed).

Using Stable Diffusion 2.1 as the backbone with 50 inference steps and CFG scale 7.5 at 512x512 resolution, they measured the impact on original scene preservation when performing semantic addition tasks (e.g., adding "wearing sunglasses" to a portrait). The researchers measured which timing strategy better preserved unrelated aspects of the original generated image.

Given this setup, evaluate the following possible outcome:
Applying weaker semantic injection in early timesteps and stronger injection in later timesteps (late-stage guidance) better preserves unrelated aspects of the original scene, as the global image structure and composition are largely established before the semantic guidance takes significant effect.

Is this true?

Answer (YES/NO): YES